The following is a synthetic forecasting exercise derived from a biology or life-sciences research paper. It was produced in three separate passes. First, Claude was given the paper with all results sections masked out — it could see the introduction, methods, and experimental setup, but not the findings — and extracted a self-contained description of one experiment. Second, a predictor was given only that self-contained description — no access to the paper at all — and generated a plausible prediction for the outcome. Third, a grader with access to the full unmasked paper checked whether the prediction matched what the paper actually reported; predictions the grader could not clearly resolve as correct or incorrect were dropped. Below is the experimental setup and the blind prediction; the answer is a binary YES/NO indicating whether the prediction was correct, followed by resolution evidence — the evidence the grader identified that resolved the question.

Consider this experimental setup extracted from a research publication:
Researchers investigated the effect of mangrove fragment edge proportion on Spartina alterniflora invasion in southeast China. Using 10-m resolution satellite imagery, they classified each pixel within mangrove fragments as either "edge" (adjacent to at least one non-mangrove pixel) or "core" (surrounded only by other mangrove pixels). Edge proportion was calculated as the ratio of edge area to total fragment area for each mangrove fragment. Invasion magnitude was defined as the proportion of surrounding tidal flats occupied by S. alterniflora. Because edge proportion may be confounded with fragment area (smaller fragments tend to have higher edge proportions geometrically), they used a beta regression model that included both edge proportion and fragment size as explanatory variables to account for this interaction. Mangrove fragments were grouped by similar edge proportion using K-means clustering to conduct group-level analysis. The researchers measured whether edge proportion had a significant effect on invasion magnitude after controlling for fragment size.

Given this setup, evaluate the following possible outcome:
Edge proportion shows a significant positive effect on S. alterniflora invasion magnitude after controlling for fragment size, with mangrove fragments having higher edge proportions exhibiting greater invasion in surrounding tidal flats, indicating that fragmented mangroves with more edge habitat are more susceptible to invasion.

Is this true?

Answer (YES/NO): YES